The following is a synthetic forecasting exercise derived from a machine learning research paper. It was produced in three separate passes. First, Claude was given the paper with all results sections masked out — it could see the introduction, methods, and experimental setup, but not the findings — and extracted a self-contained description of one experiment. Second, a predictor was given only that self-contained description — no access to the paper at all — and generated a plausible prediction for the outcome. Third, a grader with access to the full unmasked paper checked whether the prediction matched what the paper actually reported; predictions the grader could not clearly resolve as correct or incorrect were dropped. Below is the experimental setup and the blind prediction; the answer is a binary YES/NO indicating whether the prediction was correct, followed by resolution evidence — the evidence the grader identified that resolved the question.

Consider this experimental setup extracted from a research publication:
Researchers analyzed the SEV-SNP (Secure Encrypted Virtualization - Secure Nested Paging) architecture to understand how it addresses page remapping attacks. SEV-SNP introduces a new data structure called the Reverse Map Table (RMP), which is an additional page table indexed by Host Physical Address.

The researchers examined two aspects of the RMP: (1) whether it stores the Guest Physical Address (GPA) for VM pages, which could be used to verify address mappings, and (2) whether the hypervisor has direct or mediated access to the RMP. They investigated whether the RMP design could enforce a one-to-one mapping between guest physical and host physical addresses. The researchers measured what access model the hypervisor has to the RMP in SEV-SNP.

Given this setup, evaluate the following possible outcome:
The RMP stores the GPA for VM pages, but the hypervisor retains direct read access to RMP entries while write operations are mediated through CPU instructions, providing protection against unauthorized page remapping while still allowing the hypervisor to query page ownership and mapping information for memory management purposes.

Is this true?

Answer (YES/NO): NO